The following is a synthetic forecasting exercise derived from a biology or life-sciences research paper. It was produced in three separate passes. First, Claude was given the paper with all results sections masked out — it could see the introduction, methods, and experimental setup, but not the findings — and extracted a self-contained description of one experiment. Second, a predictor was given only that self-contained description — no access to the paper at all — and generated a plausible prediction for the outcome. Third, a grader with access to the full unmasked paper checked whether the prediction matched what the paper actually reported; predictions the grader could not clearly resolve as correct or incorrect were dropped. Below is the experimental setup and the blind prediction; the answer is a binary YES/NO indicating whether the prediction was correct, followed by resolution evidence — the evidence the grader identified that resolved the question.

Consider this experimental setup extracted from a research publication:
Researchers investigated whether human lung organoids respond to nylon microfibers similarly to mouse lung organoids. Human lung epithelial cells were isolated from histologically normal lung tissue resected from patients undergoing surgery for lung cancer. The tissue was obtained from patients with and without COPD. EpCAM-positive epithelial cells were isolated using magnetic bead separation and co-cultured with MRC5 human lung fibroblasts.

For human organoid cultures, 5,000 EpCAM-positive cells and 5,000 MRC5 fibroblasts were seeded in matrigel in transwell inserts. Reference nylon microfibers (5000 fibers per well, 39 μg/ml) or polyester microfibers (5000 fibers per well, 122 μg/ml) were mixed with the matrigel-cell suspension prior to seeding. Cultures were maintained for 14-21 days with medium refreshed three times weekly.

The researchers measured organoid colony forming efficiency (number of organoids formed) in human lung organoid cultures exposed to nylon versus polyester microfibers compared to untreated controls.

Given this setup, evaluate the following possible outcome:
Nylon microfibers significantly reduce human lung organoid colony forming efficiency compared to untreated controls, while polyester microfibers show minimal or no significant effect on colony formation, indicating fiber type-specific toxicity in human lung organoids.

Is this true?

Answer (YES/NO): YES